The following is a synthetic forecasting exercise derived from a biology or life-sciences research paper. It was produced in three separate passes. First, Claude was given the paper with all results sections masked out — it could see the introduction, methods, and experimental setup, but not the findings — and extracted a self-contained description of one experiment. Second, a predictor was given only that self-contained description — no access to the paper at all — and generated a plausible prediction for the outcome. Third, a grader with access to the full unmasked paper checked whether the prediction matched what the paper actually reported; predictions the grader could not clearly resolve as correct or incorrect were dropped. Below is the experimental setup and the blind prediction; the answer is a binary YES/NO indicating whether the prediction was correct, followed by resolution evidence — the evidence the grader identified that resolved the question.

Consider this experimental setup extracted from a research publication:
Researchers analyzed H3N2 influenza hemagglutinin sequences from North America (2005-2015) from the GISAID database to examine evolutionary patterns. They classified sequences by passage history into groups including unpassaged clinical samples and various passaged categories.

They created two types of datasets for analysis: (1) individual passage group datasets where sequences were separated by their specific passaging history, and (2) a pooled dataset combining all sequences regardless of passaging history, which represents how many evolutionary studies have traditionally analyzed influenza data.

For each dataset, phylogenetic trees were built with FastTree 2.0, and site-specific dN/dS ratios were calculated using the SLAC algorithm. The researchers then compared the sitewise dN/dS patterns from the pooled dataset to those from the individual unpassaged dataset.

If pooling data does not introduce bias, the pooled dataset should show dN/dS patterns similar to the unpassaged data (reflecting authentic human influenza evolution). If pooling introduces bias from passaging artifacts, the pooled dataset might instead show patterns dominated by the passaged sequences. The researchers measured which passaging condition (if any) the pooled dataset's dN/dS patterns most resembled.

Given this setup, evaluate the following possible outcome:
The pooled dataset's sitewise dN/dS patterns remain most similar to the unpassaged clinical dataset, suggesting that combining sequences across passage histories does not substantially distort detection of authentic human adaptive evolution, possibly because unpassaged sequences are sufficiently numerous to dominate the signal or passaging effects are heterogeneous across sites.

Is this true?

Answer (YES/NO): NO